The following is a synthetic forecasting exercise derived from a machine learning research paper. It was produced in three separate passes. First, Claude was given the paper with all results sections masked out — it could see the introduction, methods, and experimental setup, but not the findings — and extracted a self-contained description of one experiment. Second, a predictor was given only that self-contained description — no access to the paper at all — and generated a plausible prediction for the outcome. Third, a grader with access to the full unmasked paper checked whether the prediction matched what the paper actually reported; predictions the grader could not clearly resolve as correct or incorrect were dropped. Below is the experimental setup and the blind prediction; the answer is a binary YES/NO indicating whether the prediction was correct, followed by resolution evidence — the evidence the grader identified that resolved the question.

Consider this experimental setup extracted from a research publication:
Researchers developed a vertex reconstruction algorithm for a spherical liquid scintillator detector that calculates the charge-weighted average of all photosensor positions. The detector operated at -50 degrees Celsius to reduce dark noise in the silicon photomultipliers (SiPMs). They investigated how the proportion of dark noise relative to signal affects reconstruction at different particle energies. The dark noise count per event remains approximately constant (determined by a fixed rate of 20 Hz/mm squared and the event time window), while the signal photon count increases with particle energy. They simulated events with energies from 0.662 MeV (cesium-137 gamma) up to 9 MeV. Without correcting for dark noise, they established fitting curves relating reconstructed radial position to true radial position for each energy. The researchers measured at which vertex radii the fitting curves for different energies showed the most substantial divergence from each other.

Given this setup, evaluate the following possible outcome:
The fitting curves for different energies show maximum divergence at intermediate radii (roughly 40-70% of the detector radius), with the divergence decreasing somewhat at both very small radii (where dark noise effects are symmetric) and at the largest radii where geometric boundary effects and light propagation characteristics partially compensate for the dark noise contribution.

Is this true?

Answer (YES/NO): NO